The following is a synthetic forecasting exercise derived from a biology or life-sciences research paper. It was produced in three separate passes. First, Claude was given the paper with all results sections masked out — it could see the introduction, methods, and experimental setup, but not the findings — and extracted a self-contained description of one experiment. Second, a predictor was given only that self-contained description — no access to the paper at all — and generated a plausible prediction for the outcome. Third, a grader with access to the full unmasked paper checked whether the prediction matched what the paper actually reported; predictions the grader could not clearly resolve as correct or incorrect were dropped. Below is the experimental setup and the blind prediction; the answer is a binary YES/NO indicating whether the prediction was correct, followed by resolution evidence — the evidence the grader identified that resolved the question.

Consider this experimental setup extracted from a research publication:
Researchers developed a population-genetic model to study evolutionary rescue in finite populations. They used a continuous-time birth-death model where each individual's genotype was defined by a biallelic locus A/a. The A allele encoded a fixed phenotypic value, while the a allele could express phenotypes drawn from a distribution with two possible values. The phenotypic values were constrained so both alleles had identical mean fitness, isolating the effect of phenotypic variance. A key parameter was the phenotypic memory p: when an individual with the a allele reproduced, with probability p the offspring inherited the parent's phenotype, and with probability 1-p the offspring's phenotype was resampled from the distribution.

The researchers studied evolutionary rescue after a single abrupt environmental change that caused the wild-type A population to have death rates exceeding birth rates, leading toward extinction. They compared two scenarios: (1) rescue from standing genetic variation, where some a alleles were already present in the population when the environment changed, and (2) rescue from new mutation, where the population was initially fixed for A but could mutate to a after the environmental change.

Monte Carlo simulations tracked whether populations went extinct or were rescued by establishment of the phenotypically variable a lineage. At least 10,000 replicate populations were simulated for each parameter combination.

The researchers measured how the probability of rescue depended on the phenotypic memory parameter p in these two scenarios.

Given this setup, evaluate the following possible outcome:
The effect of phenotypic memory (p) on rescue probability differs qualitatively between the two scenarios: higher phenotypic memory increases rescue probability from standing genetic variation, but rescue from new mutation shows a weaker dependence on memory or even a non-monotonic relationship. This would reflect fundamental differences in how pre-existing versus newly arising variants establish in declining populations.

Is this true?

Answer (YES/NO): NO